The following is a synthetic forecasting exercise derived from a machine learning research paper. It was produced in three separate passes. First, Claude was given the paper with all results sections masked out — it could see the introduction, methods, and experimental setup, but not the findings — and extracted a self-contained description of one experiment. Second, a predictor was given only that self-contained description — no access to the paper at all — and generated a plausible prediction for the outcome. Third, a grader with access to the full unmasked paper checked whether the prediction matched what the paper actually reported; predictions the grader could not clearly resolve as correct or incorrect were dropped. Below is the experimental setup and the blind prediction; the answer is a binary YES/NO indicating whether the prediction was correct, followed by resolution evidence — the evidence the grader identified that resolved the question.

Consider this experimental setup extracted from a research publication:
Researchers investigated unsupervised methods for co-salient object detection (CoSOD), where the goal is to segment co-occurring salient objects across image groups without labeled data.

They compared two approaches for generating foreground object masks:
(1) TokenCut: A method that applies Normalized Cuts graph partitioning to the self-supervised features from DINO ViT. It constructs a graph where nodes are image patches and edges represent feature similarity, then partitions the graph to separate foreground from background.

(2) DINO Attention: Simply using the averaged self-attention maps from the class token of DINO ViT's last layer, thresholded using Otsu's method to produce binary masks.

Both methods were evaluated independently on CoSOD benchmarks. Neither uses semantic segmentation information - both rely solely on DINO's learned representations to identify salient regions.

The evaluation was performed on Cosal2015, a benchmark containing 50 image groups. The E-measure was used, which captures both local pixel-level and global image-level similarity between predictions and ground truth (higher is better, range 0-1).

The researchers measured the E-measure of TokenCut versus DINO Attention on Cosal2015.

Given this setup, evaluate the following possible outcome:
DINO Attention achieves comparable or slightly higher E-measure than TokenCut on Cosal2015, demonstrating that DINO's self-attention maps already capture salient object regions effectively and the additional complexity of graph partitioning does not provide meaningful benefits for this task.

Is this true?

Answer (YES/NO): NO